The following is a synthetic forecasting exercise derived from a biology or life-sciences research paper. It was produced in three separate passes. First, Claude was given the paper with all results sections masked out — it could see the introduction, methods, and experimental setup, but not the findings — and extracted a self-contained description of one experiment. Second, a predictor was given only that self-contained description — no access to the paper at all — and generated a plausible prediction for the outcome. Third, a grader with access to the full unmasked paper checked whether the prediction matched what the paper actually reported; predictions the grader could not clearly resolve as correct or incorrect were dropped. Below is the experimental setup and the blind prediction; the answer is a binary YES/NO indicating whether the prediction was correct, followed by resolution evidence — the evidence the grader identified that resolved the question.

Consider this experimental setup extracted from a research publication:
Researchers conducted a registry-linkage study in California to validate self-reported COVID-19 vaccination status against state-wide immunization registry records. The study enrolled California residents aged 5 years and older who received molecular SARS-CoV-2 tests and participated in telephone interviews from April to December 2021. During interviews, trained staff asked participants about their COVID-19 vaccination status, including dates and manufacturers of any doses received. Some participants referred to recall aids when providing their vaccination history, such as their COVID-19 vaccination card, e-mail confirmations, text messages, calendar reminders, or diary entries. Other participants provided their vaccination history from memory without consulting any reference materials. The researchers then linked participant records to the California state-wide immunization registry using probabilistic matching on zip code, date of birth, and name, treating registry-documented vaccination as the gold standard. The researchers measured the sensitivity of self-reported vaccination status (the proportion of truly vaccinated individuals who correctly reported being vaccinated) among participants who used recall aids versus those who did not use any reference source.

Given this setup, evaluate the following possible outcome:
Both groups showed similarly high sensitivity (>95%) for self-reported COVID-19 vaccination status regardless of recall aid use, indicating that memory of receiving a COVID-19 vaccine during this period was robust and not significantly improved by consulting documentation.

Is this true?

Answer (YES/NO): NO